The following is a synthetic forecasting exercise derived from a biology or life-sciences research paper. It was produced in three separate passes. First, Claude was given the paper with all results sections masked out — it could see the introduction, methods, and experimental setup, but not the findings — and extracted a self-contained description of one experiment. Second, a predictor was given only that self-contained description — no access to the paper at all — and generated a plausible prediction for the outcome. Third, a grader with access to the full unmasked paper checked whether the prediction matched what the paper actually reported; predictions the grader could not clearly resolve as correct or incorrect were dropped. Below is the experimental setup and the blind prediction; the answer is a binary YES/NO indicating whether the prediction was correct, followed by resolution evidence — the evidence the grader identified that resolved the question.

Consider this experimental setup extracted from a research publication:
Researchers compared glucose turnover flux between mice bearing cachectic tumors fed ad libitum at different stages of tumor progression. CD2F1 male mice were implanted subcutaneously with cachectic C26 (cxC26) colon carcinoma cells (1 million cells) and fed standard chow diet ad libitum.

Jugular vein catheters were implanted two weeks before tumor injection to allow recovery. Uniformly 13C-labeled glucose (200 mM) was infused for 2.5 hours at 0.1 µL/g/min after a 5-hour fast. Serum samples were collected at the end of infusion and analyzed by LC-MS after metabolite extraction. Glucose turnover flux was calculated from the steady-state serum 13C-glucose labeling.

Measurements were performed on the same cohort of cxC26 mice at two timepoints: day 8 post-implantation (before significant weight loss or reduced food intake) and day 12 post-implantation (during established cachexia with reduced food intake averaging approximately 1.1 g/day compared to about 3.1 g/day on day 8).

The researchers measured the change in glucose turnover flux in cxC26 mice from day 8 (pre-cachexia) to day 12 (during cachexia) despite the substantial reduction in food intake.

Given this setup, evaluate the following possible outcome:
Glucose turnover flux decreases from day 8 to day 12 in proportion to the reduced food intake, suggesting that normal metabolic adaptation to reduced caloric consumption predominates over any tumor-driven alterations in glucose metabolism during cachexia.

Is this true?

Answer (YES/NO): NO